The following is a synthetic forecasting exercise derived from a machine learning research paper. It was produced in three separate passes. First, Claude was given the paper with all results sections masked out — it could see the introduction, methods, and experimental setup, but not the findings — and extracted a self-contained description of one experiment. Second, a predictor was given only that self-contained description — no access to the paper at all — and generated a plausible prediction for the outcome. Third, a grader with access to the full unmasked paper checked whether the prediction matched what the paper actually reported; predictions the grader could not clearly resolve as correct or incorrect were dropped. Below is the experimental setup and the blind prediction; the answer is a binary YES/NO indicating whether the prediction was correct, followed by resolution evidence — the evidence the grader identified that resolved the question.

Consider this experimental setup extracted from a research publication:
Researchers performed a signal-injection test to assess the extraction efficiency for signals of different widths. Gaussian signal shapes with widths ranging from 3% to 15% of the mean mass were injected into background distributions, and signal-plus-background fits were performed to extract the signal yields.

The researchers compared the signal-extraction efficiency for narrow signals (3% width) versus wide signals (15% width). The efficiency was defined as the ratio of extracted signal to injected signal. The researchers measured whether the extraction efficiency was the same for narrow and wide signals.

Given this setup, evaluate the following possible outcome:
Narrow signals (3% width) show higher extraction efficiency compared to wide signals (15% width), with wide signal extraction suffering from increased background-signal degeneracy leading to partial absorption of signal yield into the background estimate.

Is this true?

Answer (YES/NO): YES